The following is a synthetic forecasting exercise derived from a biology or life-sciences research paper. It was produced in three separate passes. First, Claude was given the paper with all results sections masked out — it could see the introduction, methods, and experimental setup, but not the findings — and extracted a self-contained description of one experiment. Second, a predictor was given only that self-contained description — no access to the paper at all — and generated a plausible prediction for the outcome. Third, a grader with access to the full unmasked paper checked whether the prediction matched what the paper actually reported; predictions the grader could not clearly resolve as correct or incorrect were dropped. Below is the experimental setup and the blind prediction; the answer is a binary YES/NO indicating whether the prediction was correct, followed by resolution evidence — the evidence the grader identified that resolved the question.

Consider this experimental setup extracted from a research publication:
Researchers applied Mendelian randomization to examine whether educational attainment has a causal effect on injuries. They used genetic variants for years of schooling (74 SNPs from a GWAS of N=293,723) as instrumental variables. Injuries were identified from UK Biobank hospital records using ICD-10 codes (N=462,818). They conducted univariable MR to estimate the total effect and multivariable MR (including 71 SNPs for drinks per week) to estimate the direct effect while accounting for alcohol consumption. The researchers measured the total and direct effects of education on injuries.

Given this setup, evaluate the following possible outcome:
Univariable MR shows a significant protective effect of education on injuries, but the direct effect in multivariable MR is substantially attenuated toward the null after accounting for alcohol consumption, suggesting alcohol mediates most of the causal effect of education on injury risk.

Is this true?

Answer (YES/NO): NO